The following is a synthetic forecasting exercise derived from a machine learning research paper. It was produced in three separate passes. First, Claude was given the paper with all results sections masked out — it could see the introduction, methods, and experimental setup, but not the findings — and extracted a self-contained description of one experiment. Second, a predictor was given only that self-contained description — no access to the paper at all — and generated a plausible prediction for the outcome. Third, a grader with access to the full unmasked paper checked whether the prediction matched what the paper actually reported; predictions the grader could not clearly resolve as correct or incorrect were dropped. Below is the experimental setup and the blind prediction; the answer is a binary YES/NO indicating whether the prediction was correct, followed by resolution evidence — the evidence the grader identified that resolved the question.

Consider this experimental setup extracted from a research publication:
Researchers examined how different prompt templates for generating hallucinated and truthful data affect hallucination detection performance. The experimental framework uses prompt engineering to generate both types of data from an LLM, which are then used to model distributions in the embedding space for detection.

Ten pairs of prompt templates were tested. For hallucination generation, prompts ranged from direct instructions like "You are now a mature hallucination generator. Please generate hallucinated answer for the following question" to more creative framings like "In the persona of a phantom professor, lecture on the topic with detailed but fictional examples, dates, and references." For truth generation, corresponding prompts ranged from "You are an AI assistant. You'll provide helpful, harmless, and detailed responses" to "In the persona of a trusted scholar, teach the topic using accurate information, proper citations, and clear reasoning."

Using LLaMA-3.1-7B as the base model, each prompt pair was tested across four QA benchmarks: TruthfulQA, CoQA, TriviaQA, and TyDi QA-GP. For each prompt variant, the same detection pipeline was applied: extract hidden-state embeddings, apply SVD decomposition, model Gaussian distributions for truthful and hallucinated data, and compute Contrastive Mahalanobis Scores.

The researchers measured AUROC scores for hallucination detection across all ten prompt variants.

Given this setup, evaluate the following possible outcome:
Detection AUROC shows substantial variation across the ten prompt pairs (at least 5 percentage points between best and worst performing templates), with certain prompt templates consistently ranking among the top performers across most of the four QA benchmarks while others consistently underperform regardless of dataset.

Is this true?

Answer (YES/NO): NO